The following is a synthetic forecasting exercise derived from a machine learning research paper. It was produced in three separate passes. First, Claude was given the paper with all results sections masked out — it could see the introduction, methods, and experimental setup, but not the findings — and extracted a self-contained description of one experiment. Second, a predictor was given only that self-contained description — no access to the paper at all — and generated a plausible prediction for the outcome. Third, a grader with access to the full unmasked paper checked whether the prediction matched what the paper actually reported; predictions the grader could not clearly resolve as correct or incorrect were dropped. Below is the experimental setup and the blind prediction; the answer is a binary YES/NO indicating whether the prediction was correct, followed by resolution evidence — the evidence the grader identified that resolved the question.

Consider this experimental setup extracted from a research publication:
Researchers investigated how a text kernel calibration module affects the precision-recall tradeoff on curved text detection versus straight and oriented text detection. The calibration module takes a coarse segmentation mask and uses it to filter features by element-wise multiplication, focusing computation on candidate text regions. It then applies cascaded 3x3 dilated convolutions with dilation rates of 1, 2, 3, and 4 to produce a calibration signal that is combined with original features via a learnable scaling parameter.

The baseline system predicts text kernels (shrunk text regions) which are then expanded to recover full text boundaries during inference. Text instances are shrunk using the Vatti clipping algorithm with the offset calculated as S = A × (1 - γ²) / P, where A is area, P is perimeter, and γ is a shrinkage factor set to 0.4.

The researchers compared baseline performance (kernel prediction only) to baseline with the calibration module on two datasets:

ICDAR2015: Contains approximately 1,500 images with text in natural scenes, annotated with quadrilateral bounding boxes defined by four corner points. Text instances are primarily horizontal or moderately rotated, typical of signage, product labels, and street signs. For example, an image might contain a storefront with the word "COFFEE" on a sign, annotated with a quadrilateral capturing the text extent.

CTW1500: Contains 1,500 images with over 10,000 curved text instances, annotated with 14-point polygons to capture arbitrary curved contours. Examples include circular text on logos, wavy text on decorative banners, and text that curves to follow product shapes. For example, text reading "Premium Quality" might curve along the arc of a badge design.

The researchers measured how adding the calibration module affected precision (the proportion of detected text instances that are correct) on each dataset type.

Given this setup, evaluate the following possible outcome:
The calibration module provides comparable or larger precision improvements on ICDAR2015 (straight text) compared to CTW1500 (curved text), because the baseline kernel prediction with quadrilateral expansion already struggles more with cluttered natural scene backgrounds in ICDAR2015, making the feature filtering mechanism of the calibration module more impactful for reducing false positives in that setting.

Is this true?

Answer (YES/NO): NO